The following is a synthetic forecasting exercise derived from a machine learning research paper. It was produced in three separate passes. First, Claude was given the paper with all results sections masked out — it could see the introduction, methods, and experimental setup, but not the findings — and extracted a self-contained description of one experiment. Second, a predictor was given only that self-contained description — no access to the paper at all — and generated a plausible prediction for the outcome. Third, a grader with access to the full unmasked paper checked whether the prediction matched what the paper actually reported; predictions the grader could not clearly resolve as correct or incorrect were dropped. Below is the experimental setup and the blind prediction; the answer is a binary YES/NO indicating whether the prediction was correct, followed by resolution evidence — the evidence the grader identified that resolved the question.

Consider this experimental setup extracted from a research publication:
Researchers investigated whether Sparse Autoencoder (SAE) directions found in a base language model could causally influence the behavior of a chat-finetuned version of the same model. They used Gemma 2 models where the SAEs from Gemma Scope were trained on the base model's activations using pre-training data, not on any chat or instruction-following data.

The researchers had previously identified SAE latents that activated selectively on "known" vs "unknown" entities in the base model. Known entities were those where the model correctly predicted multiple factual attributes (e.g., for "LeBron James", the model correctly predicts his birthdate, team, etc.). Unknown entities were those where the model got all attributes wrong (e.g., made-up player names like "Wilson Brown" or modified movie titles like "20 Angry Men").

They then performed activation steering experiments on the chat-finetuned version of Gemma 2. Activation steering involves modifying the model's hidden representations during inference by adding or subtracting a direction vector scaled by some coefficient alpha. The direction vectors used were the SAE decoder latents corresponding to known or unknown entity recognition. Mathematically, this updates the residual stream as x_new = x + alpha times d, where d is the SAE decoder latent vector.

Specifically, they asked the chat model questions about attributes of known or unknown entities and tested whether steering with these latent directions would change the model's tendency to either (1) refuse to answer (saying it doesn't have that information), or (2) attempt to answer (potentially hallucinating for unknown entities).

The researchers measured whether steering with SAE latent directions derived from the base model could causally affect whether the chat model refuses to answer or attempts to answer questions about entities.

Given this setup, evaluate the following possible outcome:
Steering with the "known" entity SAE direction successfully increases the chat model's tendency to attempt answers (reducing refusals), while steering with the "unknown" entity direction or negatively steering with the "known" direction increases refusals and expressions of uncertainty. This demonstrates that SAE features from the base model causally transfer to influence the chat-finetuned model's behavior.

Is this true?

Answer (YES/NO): YES